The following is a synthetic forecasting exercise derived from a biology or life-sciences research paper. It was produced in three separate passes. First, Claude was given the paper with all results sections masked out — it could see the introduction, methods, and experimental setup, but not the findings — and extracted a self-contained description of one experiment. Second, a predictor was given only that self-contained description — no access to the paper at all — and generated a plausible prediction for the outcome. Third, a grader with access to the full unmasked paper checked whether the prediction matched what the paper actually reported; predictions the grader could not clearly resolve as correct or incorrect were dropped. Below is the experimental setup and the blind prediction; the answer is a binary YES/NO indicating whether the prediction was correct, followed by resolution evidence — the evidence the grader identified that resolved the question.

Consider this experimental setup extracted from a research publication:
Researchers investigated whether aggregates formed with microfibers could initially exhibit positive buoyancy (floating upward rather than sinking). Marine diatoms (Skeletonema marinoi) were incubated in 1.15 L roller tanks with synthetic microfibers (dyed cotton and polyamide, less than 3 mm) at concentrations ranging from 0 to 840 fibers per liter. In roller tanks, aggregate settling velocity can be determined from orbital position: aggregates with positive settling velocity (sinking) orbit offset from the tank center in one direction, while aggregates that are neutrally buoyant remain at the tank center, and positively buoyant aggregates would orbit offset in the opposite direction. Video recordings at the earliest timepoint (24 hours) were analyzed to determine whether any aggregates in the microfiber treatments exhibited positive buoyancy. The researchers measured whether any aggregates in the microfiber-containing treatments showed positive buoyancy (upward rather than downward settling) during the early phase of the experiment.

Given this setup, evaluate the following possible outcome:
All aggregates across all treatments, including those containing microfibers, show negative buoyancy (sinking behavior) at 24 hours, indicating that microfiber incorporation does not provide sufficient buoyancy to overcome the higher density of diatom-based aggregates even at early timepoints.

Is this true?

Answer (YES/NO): NO